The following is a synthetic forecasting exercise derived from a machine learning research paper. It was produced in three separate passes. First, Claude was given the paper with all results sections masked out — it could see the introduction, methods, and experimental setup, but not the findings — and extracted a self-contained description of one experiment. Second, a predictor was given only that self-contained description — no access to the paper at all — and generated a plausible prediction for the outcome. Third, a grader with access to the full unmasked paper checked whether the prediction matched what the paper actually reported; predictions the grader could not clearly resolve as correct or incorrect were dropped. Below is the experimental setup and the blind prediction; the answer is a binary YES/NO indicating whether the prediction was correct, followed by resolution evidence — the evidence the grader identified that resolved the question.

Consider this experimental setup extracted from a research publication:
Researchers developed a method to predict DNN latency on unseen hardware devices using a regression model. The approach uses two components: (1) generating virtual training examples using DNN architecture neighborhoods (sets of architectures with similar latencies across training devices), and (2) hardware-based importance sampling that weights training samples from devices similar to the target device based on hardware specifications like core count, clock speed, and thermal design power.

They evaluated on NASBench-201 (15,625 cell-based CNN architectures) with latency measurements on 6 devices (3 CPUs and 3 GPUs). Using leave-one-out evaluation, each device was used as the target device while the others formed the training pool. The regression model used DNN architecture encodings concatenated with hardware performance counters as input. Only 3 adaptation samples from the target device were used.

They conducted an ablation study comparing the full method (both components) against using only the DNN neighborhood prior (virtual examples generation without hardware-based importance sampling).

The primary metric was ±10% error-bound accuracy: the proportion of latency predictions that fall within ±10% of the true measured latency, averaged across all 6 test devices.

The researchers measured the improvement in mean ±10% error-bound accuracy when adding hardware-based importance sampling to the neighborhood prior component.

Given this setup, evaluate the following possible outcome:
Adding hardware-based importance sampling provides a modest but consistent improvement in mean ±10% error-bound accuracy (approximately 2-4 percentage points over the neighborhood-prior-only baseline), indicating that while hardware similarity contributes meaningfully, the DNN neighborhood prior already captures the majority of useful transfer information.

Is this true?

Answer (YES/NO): YES